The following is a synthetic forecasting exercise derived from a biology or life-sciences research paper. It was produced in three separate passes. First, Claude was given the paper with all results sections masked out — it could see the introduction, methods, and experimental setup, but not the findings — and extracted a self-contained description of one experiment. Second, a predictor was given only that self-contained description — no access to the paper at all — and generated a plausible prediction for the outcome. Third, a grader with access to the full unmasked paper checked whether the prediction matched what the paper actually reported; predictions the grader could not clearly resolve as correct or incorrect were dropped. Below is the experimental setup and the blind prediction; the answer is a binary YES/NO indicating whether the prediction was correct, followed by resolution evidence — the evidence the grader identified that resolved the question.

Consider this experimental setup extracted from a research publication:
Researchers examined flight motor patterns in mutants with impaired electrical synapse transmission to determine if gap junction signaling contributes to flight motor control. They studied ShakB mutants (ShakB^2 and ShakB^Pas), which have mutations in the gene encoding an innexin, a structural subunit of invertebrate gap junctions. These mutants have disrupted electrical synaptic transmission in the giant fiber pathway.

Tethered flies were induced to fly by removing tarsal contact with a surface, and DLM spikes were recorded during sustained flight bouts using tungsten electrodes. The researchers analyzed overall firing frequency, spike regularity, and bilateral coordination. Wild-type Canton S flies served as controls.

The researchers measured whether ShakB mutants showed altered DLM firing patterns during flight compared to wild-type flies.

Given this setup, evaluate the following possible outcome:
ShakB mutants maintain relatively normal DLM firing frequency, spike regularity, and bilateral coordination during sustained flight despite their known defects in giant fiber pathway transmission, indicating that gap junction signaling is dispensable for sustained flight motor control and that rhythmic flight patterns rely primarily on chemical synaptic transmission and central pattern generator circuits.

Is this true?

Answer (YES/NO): YES